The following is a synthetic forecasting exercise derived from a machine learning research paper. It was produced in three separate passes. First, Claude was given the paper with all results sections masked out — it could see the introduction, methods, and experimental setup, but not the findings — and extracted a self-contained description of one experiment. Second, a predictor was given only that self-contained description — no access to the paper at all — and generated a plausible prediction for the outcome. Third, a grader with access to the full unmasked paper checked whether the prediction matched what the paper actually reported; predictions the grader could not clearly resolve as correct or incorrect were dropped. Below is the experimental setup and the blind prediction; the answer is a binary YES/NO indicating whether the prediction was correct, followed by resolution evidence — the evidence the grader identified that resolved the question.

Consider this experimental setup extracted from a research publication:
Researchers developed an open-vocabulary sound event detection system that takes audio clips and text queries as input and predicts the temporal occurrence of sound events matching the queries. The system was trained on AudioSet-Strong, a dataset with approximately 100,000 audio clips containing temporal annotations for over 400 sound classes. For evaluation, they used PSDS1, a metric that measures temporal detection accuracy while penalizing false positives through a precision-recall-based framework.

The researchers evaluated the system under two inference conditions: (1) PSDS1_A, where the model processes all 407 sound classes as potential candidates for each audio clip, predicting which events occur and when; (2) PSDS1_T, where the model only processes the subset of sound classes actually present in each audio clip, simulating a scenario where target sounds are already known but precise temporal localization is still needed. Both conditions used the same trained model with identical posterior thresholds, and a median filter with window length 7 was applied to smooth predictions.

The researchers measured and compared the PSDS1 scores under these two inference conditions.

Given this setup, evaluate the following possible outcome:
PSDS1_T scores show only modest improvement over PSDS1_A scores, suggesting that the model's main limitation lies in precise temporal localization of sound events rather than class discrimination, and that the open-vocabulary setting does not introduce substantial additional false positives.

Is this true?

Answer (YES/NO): NO